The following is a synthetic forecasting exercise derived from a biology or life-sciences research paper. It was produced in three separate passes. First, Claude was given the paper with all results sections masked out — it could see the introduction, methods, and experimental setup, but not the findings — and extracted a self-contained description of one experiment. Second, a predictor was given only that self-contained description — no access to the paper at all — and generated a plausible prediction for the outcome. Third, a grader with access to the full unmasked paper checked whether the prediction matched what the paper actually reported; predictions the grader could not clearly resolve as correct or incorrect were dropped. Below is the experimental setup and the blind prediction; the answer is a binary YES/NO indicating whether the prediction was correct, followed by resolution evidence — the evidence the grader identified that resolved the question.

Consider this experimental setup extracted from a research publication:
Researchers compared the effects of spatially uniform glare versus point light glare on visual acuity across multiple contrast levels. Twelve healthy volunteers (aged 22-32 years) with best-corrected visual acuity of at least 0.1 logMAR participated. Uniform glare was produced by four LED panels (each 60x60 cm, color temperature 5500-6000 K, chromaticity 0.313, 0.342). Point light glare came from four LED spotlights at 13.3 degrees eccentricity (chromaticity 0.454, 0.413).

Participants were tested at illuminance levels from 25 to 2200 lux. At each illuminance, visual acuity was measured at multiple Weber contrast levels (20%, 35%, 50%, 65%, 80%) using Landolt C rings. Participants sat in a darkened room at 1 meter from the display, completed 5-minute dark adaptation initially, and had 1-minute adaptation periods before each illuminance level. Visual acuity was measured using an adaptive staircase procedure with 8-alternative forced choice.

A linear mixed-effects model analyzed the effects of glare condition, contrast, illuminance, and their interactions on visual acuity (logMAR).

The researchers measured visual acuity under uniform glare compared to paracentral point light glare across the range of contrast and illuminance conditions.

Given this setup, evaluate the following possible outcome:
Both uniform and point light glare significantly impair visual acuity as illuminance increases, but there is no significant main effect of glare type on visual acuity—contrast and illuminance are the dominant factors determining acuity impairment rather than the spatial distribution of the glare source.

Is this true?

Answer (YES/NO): NO